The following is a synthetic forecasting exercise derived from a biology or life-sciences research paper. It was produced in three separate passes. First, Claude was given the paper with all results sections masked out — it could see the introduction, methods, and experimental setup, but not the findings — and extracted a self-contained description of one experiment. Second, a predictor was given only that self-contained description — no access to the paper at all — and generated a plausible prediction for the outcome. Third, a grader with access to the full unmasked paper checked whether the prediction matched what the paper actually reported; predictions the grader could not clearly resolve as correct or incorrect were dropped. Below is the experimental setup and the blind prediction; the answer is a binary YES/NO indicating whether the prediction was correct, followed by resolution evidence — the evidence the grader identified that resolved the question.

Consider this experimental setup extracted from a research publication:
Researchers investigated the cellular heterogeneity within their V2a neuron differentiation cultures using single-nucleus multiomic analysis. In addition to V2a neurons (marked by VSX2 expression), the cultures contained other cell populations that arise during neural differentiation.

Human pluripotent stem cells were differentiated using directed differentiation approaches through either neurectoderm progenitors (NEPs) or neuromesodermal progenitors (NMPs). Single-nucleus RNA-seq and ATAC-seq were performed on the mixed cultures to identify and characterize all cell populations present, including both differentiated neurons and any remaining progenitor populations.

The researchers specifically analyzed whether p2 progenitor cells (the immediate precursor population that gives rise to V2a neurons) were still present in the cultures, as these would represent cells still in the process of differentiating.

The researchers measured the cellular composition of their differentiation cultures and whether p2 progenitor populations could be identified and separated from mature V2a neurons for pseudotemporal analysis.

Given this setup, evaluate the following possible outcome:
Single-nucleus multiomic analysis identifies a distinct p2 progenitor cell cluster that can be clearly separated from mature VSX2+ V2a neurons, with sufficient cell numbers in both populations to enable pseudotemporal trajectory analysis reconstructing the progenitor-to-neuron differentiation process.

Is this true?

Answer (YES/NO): YES